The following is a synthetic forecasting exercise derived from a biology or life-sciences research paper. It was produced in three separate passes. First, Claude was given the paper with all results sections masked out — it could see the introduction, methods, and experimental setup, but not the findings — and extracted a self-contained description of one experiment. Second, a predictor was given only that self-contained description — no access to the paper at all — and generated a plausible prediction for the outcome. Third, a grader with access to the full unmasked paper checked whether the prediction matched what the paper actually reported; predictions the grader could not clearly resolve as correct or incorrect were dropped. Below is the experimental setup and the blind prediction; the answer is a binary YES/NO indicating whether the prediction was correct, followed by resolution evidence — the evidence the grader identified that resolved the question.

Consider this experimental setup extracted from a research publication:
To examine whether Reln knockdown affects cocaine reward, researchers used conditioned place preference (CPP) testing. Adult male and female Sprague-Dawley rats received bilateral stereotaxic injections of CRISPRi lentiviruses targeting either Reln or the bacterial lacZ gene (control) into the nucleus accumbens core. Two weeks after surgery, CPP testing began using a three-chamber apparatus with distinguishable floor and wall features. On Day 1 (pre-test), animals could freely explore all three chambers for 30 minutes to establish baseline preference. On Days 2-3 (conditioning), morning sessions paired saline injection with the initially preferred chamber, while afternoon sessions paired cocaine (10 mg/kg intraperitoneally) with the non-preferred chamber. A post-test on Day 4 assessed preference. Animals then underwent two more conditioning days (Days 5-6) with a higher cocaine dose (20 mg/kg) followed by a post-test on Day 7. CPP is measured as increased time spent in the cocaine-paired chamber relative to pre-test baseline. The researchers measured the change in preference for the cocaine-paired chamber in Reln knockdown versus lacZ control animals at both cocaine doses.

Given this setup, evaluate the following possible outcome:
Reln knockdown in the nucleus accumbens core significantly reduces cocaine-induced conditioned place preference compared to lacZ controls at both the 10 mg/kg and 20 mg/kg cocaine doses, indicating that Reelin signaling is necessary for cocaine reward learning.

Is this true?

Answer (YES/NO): NO